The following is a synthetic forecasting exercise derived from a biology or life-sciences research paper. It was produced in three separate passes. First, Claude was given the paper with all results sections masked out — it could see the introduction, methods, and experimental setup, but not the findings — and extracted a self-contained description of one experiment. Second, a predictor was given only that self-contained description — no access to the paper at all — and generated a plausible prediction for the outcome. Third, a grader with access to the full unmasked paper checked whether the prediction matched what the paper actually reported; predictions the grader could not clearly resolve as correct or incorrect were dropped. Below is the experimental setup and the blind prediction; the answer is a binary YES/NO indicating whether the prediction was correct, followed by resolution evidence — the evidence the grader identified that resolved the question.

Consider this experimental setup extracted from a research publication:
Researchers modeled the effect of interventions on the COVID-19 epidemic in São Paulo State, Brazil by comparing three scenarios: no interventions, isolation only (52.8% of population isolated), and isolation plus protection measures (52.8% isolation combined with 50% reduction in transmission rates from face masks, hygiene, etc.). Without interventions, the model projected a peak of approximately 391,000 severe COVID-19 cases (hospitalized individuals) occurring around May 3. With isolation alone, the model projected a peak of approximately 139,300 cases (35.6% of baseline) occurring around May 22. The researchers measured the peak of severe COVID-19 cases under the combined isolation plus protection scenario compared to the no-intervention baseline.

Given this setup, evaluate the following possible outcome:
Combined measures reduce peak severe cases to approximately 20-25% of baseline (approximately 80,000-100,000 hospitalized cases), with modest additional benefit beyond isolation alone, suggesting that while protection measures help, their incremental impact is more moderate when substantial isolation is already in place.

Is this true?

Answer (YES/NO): NO